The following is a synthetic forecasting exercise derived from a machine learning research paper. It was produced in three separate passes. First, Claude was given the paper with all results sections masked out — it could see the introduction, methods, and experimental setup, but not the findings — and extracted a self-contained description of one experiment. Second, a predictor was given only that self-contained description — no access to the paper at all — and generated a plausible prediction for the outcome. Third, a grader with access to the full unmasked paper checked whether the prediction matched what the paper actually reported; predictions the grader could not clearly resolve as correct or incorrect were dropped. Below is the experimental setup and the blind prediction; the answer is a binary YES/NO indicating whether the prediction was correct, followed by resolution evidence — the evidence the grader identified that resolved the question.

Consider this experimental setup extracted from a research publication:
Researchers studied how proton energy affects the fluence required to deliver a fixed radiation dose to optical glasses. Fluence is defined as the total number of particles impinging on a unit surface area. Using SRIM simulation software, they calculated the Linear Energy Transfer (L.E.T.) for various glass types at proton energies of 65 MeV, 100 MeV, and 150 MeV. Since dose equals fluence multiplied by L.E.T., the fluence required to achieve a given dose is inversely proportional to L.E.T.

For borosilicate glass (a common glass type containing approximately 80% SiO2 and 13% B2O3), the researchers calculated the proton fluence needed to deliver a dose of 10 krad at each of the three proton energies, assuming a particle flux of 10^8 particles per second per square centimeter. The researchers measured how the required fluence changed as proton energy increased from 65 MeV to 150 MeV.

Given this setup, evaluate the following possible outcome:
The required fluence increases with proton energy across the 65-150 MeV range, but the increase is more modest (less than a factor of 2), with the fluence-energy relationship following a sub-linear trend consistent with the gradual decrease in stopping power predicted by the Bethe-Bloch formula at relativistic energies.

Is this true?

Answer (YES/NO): YES